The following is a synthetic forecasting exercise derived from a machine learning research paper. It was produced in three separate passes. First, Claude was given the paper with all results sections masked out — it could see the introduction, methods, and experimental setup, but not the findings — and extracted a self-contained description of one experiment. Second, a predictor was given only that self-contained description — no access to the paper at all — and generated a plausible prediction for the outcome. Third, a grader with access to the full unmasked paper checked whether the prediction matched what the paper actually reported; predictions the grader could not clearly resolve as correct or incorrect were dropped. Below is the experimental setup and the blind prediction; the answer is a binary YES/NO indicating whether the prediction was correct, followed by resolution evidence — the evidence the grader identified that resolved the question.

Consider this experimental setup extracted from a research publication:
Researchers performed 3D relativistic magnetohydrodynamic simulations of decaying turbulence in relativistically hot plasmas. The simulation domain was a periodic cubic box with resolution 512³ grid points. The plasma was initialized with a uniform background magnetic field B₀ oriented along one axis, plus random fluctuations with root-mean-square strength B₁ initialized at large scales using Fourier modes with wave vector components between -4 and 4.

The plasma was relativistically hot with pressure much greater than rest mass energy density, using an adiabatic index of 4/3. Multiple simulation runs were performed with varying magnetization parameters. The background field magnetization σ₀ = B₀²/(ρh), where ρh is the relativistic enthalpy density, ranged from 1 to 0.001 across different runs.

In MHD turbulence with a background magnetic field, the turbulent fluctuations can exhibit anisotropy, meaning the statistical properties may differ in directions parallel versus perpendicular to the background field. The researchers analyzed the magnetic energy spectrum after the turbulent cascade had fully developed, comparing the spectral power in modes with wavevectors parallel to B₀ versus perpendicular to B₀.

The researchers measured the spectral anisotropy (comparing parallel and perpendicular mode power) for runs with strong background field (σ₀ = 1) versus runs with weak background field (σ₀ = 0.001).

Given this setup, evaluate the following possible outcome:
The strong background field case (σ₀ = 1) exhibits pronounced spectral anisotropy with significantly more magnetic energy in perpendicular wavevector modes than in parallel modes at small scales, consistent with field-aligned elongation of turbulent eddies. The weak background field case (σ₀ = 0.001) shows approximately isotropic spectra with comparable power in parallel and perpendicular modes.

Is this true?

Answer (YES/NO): NO